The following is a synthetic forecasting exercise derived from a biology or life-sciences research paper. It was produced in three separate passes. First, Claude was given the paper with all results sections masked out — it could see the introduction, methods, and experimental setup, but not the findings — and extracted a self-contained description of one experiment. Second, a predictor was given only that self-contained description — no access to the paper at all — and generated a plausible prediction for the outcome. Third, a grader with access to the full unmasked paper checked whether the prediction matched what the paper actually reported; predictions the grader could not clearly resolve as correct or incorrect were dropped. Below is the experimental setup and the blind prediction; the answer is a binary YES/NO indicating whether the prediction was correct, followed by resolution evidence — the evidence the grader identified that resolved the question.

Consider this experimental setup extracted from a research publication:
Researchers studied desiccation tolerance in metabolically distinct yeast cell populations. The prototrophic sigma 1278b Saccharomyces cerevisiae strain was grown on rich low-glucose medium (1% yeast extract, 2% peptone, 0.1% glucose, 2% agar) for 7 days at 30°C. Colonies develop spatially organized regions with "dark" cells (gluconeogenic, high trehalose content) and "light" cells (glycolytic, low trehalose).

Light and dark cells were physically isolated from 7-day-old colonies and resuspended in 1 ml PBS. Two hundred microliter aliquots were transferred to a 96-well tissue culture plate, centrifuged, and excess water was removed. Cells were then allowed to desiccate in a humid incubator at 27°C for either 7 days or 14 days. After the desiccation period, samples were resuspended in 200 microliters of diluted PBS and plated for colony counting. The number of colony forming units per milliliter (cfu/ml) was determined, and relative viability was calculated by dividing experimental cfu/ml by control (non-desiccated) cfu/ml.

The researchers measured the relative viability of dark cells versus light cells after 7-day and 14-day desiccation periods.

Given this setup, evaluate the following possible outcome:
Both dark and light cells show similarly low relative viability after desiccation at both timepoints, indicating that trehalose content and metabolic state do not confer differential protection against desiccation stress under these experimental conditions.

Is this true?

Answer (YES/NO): NO